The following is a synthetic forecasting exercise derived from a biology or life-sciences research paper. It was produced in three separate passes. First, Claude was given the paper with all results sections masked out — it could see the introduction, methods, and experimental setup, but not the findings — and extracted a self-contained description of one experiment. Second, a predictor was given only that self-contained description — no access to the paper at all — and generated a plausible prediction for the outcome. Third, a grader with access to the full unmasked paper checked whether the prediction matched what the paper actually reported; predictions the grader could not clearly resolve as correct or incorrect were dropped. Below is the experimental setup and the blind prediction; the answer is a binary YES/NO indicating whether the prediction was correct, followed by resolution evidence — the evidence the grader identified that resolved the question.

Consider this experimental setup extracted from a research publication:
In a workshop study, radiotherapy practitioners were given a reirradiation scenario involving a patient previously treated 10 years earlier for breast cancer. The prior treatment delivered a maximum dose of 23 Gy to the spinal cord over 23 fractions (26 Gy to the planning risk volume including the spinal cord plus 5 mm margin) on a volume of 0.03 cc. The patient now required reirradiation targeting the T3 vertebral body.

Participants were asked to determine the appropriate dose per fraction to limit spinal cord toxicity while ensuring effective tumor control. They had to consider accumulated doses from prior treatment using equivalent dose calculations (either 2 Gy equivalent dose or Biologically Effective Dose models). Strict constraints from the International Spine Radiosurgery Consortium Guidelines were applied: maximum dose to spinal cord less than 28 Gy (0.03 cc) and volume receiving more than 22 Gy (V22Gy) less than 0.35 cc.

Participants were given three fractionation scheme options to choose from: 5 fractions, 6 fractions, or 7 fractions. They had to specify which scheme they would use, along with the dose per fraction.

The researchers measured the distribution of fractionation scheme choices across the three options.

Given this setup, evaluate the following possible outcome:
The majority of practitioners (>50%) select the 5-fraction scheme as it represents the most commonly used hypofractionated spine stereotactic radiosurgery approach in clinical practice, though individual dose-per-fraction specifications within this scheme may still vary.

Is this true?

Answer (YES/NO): NO